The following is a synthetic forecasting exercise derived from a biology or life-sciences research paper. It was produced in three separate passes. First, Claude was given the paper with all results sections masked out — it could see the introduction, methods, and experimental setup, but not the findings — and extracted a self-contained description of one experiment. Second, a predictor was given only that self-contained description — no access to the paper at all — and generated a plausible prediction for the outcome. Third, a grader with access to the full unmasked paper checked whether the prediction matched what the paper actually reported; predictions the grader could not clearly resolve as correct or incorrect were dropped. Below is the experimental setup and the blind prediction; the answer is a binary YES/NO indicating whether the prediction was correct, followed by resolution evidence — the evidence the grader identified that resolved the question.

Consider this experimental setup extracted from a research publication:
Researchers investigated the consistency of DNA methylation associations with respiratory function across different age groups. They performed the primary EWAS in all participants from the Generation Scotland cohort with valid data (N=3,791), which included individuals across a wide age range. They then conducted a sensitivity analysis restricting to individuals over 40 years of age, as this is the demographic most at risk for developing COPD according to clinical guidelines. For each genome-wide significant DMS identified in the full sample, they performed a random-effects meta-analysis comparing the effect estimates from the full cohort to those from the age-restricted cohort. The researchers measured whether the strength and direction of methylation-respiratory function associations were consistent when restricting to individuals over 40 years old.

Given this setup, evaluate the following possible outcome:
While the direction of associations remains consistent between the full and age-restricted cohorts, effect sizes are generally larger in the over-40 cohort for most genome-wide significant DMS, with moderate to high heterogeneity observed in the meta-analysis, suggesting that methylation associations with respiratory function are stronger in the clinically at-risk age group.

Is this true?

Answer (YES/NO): NO